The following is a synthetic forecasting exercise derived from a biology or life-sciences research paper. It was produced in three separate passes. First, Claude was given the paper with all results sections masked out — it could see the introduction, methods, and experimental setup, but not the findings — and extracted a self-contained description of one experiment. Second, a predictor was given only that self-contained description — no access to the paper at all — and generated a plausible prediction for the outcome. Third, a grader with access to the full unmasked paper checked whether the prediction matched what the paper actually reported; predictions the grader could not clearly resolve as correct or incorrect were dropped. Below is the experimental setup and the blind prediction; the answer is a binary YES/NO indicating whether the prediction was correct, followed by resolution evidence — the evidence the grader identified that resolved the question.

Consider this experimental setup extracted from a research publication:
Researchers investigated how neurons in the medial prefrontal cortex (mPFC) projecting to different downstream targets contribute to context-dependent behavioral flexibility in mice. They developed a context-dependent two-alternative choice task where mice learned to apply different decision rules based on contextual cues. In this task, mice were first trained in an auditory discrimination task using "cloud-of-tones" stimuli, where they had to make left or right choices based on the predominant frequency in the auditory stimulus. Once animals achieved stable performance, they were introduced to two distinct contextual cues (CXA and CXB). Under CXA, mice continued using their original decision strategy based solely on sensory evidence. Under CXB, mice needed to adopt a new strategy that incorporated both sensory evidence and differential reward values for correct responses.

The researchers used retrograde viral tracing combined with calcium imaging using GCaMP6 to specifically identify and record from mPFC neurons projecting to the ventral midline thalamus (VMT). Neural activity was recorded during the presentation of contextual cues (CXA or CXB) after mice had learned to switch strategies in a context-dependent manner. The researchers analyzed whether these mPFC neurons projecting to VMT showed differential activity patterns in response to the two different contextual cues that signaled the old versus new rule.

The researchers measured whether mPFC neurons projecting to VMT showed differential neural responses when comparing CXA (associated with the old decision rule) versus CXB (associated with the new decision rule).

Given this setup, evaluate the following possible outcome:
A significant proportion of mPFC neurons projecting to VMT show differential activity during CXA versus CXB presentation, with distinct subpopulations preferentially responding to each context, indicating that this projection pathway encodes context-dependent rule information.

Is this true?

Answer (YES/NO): NO